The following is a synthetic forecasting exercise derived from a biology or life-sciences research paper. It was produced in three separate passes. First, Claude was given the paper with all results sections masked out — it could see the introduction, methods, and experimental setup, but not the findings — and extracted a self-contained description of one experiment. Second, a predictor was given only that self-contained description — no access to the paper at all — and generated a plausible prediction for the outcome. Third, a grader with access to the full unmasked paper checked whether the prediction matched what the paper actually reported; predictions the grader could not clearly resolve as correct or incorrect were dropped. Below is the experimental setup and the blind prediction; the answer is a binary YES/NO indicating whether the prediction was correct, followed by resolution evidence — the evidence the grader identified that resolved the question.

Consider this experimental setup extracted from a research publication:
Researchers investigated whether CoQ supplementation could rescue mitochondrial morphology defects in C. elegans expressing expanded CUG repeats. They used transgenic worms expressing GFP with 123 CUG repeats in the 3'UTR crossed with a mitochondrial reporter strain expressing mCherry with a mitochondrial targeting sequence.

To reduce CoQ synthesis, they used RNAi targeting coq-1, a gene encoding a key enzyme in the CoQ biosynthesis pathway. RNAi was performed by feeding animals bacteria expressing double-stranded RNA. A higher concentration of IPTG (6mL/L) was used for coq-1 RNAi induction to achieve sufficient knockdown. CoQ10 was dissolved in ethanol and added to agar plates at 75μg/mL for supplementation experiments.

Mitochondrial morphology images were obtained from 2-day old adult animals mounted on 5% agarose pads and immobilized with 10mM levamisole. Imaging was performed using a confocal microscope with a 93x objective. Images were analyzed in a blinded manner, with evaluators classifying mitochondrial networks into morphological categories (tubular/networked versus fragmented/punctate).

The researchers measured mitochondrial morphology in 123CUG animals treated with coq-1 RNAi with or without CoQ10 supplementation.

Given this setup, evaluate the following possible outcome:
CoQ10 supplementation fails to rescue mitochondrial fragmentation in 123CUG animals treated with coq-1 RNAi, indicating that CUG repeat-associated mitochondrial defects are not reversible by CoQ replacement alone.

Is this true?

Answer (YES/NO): NO